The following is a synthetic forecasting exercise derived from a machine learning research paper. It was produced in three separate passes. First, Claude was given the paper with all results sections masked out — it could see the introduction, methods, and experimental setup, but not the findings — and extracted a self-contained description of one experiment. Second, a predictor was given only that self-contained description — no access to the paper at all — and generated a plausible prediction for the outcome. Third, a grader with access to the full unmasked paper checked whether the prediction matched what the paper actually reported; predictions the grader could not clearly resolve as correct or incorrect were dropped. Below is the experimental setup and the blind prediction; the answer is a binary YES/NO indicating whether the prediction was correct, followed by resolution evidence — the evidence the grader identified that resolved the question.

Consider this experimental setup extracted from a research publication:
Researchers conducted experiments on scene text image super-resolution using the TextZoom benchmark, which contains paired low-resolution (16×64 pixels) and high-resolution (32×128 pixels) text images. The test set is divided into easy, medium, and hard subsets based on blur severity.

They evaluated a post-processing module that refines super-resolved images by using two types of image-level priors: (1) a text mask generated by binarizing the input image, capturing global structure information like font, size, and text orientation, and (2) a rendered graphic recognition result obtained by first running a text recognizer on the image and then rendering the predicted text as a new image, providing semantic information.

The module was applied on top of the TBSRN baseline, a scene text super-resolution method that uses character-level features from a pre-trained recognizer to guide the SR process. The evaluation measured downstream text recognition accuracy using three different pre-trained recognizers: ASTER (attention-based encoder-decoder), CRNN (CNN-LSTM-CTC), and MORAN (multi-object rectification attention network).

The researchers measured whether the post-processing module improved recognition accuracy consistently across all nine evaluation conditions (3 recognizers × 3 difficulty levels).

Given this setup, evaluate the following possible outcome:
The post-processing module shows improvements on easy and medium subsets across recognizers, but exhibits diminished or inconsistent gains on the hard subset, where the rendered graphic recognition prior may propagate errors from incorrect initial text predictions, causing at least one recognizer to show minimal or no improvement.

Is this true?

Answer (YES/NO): NO